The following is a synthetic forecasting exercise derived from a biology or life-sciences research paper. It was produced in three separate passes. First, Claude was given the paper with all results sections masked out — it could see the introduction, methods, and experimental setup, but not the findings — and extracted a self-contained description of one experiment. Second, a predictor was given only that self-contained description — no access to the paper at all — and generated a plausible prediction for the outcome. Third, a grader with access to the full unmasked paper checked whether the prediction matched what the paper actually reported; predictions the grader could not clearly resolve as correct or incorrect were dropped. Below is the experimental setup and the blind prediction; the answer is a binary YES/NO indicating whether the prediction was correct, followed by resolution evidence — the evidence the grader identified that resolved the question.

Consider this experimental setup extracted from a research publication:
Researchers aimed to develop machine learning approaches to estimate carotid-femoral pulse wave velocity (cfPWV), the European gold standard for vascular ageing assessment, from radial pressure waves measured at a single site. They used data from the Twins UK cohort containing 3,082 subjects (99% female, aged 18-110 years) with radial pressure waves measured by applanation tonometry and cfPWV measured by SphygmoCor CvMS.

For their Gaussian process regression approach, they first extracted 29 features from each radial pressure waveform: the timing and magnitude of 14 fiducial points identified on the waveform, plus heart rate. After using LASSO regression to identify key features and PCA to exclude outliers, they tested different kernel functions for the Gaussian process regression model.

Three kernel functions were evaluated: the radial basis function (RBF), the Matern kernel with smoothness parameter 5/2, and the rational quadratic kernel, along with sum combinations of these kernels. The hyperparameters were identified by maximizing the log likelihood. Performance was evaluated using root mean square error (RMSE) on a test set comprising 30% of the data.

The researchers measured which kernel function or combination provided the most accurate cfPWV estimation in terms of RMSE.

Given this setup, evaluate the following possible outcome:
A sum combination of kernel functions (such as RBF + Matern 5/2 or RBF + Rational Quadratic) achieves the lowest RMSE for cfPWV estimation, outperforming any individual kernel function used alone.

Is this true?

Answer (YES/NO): NO